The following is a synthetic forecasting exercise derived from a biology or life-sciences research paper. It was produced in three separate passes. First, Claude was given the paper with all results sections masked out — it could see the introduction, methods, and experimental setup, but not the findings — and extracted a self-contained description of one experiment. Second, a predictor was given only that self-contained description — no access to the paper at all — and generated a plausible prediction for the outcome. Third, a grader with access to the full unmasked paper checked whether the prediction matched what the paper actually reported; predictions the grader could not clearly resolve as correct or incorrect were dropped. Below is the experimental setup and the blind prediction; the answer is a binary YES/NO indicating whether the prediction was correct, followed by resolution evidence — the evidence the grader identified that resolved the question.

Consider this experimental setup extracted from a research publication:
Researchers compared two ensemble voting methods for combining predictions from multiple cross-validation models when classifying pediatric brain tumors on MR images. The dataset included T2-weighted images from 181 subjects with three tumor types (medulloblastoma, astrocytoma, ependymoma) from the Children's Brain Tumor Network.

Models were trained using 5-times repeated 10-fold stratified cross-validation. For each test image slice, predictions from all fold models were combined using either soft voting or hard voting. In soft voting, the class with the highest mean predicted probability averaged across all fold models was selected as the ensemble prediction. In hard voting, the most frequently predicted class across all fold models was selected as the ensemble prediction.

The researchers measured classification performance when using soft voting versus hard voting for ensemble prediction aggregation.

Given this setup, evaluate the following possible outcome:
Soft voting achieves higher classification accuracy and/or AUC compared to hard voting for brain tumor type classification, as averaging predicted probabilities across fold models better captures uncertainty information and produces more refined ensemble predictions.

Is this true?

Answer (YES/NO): NO